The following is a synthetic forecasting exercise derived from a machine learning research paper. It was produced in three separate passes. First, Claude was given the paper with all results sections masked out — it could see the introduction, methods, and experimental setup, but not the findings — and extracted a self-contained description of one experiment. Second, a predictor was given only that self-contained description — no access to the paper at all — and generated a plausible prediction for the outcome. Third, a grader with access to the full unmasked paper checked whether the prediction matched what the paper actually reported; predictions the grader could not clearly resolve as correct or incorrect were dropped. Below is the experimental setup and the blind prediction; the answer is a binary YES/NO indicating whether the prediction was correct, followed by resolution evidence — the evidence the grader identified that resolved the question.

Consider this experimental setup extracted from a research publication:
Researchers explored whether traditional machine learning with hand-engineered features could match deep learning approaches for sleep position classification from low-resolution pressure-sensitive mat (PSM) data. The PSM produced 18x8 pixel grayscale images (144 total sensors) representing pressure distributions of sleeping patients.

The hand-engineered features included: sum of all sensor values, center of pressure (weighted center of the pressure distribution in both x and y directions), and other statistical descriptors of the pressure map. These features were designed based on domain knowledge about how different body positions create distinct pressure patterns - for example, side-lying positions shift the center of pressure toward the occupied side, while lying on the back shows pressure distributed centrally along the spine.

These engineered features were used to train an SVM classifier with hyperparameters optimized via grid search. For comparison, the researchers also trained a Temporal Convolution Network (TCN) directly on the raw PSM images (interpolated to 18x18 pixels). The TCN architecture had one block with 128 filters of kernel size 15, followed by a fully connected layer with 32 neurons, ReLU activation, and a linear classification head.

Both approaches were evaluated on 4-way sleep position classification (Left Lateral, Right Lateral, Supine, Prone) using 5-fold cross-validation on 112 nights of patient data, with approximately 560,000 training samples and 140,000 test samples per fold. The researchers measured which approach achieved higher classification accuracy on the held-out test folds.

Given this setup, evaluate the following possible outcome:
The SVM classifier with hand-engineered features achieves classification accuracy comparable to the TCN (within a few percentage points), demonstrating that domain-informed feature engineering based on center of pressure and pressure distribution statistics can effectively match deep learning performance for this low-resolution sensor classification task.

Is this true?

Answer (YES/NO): NO